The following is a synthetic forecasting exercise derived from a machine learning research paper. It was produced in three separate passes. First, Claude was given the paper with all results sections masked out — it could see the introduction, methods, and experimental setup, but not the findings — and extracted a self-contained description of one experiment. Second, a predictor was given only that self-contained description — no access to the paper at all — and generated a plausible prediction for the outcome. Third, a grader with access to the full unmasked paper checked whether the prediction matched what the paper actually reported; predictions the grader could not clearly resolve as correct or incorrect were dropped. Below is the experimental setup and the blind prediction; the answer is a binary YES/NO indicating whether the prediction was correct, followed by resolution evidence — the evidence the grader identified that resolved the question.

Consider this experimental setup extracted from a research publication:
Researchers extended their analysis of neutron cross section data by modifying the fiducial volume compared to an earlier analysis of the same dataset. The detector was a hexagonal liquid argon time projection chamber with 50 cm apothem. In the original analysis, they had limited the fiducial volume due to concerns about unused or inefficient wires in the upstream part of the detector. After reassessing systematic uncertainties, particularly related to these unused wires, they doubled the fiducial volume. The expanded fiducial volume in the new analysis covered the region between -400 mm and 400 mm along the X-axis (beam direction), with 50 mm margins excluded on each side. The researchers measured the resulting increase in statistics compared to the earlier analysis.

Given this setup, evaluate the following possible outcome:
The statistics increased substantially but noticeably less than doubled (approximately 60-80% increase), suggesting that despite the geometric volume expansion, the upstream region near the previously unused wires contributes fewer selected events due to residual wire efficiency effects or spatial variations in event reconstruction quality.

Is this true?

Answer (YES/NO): NO